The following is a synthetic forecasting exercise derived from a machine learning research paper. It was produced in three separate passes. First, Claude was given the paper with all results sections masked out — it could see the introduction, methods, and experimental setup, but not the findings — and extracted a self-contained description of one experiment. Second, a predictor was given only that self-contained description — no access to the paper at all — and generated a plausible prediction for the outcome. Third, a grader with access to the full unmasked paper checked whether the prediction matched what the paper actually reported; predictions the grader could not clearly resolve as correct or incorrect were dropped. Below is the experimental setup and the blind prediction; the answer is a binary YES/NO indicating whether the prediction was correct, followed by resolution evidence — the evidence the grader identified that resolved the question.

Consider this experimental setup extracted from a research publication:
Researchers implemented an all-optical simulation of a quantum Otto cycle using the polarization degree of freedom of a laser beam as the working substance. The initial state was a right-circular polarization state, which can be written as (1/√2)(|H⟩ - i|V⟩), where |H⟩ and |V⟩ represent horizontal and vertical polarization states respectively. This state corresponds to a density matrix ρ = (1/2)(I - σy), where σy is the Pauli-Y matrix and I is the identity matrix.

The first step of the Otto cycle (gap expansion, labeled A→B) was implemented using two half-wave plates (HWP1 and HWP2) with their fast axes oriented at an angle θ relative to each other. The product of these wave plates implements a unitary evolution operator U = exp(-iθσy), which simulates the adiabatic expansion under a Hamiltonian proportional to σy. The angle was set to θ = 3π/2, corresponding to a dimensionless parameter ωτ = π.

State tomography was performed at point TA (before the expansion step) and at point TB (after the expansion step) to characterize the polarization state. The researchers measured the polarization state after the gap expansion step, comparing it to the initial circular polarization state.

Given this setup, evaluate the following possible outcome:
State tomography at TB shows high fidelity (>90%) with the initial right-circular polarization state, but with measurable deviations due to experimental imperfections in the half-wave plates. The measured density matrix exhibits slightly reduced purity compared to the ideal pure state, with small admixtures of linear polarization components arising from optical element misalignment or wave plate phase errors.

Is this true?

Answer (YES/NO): NO